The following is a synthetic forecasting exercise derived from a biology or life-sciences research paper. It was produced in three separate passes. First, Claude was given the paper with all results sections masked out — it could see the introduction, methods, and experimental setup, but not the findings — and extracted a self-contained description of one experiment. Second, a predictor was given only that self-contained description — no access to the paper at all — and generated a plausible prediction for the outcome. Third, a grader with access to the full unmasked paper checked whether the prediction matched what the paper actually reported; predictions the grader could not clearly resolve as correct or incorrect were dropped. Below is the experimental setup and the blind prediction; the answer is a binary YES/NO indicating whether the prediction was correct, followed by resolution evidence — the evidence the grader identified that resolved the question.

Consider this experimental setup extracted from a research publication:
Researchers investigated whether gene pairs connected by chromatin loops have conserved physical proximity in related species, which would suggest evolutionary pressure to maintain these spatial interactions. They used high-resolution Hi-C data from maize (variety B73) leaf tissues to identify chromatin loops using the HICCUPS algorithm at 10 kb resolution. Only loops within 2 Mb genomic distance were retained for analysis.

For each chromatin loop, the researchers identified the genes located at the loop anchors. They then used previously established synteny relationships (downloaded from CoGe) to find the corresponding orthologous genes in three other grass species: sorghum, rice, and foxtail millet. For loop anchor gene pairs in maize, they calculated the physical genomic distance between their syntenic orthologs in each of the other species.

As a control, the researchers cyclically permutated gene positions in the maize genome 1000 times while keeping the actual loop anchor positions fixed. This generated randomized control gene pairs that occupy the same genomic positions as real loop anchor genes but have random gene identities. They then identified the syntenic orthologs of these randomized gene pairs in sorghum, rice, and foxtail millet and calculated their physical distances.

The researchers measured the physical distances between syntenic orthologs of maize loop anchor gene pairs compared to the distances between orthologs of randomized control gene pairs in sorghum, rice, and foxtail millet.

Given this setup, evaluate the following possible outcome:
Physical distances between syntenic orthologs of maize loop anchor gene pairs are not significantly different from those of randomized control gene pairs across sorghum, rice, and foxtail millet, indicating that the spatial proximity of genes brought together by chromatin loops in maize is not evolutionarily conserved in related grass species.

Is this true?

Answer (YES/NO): NO